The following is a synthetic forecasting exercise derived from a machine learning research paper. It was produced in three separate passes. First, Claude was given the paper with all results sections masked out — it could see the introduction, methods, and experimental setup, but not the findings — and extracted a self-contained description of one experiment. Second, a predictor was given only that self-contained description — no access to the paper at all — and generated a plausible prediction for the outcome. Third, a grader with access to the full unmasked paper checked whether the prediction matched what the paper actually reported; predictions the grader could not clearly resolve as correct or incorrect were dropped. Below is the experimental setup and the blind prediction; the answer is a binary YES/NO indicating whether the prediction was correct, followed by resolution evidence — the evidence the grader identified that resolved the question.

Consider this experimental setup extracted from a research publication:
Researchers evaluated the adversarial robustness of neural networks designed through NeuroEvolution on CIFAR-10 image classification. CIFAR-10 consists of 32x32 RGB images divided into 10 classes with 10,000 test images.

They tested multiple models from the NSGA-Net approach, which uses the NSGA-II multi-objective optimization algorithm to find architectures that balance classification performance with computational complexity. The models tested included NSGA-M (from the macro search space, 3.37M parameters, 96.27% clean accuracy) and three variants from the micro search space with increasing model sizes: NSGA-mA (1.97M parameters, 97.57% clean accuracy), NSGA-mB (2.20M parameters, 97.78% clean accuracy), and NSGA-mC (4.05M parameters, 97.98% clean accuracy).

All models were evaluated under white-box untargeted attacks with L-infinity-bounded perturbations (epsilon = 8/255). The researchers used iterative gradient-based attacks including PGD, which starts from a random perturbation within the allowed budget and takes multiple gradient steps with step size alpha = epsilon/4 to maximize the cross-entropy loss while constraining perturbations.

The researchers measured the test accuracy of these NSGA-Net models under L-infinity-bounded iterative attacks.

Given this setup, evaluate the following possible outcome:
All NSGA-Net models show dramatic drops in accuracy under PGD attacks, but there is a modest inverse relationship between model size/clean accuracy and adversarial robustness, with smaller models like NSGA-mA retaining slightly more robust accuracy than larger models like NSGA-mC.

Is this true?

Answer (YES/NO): NO